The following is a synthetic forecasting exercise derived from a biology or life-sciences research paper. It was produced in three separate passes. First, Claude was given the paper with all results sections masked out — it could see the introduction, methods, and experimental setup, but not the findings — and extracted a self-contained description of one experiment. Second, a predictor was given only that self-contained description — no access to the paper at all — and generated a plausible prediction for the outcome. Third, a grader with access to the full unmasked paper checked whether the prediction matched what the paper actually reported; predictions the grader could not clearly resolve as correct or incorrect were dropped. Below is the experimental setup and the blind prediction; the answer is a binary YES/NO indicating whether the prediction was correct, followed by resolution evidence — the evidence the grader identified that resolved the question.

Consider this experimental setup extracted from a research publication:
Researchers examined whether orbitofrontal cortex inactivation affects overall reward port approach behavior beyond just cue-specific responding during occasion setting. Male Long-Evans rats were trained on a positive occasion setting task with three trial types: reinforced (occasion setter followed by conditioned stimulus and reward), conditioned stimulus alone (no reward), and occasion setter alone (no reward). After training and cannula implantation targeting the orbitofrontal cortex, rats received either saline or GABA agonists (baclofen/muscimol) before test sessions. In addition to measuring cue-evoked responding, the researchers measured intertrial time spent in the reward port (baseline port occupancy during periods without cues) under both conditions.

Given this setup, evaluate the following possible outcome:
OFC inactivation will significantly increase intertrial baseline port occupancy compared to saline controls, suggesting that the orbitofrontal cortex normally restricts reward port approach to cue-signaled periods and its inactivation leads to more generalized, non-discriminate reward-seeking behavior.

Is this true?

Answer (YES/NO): YES